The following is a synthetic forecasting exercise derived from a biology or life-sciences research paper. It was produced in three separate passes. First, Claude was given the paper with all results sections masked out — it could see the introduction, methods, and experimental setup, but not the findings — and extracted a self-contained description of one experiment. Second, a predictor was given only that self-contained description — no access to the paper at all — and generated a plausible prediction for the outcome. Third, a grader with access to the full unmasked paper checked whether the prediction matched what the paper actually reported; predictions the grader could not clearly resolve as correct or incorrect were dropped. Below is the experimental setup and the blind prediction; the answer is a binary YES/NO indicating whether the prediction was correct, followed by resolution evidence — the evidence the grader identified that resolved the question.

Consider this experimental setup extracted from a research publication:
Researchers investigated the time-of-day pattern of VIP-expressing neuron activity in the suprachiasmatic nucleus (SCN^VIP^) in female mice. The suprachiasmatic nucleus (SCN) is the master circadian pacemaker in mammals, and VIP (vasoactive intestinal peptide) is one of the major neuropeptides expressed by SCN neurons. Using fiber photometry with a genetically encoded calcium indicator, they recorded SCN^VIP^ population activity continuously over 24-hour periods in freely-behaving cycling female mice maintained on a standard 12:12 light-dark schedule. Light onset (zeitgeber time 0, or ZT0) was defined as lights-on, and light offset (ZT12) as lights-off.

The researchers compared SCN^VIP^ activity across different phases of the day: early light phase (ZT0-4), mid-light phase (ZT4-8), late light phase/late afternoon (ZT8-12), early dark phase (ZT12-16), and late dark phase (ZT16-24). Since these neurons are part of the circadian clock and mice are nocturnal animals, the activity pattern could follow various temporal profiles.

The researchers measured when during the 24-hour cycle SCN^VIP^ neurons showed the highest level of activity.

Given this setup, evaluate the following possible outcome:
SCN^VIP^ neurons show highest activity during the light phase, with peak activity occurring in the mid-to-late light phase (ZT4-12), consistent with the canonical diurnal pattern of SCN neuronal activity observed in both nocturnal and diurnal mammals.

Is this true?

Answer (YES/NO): YES